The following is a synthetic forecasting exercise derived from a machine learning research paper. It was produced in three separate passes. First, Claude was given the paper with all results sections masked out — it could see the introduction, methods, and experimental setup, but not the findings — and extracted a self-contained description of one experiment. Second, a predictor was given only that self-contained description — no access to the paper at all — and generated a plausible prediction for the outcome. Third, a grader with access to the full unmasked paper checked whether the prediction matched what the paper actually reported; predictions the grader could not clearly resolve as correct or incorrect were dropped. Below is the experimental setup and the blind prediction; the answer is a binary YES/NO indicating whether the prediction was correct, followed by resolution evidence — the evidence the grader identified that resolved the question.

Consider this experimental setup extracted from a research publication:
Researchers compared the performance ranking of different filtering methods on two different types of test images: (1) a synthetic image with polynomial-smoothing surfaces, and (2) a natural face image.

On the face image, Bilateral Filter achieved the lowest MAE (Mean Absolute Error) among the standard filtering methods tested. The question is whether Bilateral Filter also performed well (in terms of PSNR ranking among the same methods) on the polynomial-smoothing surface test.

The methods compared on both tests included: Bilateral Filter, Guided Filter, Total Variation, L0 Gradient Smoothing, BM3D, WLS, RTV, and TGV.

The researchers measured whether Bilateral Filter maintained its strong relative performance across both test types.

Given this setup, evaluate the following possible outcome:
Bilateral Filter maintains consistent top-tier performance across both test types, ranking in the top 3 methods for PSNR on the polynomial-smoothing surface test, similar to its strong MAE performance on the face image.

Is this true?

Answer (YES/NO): NO